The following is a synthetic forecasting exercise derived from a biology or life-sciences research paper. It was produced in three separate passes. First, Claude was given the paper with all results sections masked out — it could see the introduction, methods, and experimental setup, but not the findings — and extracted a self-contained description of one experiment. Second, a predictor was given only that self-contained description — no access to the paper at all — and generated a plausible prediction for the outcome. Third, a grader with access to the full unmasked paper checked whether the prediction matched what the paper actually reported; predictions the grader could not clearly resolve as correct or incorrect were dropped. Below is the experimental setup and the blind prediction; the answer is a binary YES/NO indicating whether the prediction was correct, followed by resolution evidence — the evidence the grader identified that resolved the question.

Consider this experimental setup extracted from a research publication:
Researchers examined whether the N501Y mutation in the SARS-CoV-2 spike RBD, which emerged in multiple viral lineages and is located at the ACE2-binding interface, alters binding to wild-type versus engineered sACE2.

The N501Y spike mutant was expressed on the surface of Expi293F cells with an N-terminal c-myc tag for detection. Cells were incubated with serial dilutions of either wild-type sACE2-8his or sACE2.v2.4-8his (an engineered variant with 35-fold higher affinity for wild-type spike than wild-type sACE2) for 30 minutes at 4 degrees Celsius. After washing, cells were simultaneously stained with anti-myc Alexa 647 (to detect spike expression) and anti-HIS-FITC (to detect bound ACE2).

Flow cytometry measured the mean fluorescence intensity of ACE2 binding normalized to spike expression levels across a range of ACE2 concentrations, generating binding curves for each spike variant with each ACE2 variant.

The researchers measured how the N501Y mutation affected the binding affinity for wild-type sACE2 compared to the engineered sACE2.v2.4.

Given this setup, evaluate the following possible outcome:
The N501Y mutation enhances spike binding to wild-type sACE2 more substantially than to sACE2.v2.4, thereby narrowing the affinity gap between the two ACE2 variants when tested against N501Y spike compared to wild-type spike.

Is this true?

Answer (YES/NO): YES